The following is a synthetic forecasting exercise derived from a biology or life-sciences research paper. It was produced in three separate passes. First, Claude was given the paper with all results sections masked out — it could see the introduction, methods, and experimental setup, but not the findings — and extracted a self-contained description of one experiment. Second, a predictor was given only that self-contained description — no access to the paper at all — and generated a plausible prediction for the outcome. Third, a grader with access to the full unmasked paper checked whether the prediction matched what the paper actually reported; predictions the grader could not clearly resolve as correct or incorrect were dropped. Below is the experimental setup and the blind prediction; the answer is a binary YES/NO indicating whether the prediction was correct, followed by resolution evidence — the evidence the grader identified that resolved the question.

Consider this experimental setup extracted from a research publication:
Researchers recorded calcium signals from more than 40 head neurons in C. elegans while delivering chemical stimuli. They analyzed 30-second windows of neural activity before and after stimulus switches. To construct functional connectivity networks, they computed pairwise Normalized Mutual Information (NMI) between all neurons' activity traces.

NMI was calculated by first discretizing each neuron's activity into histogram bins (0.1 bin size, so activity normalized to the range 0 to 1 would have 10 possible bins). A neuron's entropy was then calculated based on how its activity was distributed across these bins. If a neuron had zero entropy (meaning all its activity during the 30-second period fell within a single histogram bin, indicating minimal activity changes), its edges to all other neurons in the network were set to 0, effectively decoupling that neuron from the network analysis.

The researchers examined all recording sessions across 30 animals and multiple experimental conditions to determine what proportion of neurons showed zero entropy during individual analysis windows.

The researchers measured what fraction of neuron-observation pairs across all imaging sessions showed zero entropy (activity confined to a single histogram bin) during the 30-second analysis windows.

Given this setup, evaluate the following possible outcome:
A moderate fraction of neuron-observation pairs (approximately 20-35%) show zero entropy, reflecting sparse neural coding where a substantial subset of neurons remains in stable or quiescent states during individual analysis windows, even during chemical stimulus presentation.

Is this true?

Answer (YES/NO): NO